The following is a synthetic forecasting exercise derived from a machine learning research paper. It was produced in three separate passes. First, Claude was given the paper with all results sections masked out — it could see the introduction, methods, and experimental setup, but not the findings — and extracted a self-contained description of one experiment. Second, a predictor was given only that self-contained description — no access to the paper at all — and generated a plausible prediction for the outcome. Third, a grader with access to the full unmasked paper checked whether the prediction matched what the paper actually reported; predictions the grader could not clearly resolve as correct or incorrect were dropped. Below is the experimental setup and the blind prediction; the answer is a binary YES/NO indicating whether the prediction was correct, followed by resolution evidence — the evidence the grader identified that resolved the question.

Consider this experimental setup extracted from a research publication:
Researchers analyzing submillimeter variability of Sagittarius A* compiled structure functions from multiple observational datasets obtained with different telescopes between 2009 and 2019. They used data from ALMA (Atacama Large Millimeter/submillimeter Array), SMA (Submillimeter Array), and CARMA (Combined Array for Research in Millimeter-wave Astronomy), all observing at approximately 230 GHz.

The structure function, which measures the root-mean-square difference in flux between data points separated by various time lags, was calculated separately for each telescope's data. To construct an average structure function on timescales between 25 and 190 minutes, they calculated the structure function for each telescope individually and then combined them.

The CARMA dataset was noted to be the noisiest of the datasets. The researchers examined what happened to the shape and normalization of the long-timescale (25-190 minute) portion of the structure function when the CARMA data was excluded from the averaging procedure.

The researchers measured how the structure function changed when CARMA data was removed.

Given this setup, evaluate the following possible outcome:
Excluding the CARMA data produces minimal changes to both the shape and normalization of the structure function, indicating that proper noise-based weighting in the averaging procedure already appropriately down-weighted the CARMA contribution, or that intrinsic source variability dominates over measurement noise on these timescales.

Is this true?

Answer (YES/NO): NO